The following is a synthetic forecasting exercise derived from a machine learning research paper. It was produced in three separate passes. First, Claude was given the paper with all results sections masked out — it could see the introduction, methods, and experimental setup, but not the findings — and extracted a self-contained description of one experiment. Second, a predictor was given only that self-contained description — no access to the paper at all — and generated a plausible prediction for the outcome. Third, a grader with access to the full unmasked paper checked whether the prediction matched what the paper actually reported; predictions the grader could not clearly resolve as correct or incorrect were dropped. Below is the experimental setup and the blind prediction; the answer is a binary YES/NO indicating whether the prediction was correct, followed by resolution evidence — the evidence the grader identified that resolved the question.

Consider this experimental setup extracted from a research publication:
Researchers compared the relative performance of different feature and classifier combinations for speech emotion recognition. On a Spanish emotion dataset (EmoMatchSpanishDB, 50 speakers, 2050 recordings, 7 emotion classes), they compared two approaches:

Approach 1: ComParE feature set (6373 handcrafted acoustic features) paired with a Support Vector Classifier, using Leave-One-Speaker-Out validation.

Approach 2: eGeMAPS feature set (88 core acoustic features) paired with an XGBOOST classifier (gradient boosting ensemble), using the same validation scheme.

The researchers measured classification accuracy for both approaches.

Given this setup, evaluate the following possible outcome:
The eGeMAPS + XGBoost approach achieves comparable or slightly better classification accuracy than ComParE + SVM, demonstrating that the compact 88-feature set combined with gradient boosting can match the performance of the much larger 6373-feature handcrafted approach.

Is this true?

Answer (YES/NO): NO